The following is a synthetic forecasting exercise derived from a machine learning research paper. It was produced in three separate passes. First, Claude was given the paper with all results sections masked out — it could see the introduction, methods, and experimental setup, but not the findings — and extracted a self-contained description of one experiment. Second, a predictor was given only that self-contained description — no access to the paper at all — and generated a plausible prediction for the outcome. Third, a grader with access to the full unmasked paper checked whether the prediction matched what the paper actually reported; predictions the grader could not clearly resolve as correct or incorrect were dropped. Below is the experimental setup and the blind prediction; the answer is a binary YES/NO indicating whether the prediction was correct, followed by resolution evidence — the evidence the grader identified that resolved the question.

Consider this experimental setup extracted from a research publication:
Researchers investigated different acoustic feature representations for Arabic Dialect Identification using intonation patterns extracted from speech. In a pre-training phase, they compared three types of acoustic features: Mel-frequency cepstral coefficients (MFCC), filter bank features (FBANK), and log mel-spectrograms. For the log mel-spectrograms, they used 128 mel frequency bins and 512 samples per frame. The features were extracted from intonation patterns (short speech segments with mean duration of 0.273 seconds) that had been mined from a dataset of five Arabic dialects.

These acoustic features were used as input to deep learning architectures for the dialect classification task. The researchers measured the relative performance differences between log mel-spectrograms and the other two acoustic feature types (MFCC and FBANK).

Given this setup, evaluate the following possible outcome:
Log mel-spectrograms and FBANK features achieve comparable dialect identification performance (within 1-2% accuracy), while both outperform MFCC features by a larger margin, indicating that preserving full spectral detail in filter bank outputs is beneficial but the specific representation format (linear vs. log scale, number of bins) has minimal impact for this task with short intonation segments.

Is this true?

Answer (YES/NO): NO